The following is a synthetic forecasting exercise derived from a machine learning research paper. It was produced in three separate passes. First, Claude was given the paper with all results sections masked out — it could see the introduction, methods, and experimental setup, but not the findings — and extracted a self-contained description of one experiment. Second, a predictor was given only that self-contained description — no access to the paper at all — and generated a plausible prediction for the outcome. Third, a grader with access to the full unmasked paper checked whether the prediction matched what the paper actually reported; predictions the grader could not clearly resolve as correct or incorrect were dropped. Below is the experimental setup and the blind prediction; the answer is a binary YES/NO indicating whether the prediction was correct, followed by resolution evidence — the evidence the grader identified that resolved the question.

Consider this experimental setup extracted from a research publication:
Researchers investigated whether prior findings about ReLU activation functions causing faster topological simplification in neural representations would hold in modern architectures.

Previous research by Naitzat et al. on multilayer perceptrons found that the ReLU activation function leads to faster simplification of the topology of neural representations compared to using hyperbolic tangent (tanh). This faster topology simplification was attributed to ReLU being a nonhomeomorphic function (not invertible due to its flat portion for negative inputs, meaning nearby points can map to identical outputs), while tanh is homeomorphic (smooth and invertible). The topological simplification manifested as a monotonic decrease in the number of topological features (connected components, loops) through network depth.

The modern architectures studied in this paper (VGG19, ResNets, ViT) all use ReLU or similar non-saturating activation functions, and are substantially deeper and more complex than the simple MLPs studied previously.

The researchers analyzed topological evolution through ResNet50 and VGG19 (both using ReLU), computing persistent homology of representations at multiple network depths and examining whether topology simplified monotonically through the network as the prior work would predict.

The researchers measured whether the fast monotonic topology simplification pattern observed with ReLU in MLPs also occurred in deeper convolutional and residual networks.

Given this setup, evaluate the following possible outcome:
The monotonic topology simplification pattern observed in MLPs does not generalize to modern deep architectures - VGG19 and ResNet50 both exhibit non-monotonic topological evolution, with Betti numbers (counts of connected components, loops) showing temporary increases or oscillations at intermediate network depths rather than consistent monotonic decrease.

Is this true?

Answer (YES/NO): YES